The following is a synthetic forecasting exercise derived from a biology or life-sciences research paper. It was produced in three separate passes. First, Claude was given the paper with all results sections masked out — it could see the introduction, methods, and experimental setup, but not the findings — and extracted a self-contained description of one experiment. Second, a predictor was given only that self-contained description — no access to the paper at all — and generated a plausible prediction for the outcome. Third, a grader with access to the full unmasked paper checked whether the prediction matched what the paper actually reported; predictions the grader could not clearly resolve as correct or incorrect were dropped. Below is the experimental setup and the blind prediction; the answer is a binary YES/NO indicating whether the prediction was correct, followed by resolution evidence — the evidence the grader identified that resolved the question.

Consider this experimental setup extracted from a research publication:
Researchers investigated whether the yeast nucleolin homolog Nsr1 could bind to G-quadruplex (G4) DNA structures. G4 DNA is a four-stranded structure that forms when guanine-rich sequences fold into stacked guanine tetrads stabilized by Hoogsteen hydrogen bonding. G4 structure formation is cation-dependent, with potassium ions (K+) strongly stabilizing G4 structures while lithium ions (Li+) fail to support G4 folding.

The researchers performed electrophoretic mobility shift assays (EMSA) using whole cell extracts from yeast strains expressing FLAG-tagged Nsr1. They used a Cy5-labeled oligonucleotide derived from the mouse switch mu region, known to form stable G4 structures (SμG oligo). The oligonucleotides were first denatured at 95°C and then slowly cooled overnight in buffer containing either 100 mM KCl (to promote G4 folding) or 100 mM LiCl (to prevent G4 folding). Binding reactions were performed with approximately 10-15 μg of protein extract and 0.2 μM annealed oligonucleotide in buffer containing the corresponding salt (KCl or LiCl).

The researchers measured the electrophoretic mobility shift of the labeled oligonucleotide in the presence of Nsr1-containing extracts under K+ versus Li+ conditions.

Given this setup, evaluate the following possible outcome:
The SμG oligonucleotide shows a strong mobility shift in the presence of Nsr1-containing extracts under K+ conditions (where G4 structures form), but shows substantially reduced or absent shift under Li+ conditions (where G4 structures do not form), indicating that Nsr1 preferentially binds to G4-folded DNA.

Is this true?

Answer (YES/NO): NO